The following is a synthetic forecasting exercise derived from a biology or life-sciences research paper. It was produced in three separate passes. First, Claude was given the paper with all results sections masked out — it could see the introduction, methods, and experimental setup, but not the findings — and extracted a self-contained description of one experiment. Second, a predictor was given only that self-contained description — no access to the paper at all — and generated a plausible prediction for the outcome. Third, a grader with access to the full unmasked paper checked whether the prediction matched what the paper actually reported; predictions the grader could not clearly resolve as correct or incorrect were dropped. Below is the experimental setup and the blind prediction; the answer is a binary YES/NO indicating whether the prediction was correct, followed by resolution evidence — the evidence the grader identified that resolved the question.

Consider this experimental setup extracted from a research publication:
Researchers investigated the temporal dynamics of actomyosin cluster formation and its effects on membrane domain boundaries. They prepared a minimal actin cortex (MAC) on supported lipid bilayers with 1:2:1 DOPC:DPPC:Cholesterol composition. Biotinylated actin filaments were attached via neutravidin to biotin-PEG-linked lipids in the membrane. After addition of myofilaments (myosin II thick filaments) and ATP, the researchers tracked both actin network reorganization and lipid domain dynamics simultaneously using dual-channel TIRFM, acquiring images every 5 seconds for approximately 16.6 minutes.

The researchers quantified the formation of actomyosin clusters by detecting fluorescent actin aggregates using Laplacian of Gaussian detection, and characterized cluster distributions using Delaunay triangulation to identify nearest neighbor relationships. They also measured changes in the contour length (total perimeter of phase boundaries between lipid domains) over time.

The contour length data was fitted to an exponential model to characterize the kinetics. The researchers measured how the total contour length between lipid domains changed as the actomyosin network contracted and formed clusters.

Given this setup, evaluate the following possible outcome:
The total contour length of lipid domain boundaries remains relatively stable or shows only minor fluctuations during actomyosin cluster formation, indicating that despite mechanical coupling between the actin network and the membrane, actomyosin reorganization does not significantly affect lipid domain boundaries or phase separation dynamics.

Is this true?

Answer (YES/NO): NO